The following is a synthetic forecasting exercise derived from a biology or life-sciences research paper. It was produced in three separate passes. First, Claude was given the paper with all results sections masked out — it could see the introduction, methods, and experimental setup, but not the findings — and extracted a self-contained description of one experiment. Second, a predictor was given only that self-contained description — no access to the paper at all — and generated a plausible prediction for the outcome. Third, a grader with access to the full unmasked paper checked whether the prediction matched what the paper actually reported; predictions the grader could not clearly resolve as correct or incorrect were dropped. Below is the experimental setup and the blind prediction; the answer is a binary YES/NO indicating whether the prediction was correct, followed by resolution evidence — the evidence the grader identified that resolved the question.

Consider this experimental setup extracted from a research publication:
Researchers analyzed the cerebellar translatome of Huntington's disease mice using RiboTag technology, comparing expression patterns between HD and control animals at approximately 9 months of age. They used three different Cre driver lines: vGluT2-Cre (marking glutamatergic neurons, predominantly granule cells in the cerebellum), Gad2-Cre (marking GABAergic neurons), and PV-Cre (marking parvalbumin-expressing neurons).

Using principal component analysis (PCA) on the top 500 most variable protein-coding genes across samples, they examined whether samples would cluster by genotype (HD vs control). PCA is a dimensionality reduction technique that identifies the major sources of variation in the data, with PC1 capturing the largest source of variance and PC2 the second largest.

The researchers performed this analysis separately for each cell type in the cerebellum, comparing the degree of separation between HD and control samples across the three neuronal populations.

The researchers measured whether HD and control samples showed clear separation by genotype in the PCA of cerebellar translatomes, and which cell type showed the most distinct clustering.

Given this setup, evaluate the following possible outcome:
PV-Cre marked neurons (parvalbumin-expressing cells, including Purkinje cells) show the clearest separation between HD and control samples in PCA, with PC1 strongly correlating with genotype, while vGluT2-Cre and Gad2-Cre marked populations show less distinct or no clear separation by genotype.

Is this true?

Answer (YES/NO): NO